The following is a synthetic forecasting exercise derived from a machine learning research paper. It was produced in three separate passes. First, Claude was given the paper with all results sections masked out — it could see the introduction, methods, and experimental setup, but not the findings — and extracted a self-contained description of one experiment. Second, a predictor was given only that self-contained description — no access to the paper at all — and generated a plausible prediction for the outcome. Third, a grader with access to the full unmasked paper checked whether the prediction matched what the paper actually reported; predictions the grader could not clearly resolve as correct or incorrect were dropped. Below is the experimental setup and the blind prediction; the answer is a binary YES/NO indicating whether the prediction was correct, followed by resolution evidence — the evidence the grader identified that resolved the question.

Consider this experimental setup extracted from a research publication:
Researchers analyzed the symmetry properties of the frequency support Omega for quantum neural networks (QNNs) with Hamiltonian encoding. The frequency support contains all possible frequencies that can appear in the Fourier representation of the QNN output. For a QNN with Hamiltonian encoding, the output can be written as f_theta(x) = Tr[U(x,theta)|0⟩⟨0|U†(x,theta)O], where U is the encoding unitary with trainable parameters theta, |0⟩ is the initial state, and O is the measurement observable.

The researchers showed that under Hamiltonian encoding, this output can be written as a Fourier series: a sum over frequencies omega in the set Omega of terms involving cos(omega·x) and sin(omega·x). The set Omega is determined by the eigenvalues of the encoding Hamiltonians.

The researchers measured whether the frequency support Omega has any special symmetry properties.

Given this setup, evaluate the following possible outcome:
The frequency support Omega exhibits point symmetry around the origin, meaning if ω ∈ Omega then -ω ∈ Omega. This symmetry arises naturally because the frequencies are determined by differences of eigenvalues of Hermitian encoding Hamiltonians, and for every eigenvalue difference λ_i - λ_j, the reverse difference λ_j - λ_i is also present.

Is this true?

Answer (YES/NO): YES